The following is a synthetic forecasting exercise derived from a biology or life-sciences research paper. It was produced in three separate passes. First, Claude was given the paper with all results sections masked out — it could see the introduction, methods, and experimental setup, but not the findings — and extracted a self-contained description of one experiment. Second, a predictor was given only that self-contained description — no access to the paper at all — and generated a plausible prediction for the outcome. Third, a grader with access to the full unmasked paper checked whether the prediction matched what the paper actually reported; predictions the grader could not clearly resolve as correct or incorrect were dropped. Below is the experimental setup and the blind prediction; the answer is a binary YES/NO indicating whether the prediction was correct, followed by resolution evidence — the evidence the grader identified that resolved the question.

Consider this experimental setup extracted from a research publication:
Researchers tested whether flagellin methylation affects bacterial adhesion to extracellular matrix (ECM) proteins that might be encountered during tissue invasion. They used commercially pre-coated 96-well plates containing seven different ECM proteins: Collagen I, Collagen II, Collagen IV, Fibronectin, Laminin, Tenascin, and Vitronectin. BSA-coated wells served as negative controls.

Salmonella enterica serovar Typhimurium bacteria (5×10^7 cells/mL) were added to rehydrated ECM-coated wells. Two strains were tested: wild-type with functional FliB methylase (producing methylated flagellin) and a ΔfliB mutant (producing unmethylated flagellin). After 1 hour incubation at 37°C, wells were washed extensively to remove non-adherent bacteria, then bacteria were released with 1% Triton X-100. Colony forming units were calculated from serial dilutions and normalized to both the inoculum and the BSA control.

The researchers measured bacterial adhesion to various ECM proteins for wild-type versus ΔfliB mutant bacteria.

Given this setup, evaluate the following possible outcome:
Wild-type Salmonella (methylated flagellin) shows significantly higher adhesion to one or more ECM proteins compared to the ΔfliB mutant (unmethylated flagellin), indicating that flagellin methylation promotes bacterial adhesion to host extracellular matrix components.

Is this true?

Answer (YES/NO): NO